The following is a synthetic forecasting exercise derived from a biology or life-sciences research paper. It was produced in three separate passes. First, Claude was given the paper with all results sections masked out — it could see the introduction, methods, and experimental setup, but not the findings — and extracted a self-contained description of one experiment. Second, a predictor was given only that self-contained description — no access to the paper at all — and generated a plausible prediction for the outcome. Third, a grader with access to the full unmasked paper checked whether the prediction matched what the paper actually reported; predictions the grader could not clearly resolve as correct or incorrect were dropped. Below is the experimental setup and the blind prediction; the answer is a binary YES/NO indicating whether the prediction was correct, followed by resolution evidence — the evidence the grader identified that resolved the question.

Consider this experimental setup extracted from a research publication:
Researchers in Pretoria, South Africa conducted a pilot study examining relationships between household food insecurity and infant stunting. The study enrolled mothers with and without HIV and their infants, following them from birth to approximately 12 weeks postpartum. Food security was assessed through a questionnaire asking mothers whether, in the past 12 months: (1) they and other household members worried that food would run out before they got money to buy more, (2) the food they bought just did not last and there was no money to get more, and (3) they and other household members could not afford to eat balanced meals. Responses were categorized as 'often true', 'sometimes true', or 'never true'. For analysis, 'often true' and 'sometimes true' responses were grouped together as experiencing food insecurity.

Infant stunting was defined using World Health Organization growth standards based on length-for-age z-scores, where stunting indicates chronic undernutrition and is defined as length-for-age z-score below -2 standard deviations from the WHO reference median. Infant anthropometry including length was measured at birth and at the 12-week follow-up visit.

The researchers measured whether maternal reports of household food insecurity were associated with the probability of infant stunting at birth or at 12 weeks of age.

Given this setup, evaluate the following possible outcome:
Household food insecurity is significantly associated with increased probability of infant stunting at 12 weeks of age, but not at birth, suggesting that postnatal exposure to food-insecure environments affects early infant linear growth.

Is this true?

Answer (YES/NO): NO